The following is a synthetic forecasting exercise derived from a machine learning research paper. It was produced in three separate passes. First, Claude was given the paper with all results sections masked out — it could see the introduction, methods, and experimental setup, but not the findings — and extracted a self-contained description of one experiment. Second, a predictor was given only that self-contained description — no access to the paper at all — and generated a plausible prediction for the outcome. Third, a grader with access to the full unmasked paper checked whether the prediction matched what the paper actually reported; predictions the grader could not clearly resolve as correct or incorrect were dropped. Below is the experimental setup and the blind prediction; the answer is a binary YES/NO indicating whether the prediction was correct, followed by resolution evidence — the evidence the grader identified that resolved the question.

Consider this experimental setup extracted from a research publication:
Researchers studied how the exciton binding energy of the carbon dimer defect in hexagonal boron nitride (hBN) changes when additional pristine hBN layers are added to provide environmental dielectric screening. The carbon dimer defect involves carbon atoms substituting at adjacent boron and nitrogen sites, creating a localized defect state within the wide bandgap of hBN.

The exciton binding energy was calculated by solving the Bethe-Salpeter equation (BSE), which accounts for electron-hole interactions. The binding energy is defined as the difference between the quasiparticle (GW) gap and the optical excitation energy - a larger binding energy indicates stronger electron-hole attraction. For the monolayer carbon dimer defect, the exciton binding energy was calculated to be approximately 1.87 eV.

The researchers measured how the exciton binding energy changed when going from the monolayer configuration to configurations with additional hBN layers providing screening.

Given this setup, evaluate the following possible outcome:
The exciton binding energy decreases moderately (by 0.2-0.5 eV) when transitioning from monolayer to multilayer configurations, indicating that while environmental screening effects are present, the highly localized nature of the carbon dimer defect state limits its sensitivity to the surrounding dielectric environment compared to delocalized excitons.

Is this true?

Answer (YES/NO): NO